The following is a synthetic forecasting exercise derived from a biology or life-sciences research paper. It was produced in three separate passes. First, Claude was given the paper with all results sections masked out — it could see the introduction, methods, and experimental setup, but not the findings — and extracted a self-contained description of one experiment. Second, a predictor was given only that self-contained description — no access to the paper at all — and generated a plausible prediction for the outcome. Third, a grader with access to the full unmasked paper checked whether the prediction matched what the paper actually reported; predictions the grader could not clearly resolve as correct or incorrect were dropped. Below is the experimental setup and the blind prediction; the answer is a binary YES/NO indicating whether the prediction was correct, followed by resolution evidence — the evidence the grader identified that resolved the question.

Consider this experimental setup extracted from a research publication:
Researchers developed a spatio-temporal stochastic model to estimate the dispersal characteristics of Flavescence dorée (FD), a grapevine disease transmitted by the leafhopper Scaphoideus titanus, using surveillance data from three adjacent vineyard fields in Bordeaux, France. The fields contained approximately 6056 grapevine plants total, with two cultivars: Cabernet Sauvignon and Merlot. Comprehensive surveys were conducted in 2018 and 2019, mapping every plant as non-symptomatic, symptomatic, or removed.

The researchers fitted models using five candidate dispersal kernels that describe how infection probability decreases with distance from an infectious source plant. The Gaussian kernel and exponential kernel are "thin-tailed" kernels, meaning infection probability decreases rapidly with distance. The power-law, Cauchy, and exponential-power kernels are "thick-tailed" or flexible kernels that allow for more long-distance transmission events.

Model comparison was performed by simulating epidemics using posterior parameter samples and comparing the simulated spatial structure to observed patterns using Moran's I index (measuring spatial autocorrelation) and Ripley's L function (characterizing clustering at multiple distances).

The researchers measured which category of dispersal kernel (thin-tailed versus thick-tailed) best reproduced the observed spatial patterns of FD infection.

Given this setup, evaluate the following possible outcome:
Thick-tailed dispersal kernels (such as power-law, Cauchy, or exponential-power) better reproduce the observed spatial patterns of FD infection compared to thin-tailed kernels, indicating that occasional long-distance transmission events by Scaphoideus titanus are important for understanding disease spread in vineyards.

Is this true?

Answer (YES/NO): YES